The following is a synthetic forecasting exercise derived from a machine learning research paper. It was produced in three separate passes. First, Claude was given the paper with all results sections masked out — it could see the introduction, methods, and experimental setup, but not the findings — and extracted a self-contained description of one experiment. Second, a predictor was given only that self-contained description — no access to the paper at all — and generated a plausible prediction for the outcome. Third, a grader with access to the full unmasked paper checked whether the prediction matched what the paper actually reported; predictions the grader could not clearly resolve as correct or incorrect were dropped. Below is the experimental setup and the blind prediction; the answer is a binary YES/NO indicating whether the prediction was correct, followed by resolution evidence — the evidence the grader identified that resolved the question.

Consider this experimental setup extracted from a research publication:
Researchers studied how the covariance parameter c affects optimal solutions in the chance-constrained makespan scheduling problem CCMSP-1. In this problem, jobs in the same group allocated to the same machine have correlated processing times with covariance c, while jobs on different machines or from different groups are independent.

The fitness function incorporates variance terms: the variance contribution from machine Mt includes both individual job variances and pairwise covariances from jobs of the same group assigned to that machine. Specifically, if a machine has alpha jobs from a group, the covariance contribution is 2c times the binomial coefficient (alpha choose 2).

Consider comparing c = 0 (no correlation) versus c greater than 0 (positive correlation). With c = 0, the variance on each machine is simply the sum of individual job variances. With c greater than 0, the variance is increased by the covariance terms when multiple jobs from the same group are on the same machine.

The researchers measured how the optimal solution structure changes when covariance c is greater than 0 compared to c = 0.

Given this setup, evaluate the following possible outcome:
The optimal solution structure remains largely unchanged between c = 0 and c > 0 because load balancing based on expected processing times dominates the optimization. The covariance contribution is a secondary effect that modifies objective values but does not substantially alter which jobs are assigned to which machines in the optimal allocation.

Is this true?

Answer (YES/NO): NO